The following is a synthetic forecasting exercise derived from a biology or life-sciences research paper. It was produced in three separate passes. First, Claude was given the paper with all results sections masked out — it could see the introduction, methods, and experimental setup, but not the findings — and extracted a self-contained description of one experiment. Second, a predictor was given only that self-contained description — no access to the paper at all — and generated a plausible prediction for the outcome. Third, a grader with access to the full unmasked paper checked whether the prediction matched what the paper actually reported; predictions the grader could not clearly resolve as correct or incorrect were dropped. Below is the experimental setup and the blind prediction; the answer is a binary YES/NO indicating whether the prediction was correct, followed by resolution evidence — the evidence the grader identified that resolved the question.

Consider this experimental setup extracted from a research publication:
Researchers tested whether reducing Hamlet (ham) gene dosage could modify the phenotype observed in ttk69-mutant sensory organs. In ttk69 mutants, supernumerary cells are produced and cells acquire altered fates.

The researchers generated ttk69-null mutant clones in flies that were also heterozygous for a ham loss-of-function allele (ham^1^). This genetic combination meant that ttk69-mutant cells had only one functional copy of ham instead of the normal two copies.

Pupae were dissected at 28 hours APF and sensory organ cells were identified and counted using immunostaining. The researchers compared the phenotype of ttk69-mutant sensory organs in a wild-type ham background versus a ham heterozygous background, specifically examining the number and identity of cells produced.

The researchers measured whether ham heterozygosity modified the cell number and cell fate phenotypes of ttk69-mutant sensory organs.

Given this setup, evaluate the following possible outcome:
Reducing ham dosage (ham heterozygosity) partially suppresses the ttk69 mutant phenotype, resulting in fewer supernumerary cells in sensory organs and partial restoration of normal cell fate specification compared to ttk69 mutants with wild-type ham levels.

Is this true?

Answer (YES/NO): NO